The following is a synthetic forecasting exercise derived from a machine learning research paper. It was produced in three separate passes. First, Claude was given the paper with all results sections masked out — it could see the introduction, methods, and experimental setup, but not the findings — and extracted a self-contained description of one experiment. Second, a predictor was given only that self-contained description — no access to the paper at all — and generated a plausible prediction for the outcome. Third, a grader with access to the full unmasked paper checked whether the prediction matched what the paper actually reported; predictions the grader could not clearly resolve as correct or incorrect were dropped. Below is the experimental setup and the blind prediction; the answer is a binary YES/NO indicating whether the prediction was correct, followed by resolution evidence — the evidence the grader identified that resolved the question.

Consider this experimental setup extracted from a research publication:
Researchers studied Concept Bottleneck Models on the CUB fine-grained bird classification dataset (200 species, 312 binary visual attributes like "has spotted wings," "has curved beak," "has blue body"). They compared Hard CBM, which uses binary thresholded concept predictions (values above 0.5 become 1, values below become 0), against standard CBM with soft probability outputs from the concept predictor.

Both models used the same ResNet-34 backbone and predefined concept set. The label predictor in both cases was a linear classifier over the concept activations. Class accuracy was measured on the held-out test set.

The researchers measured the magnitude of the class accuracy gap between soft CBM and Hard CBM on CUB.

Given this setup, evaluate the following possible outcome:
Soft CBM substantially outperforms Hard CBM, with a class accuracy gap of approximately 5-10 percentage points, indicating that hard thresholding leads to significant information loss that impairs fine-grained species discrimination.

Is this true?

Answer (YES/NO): NO